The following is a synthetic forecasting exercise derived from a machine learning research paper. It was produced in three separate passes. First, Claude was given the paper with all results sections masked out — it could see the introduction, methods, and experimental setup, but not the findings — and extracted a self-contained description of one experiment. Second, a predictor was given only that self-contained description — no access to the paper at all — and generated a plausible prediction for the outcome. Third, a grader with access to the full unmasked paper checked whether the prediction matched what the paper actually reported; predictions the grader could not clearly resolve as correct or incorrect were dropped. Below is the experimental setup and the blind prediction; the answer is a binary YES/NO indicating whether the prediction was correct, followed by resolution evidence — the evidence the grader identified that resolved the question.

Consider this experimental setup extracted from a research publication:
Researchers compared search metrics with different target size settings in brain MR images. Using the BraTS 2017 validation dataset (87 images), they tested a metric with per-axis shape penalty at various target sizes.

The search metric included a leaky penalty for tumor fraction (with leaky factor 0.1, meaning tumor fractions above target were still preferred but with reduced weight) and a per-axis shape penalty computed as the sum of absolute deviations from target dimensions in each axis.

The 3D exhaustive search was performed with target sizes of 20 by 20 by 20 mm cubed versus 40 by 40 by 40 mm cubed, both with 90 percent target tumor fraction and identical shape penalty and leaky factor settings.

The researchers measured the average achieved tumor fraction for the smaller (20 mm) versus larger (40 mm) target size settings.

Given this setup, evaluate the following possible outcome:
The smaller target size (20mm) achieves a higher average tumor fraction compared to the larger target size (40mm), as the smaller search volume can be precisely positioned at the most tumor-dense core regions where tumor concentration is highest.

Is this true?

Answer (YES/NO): YES